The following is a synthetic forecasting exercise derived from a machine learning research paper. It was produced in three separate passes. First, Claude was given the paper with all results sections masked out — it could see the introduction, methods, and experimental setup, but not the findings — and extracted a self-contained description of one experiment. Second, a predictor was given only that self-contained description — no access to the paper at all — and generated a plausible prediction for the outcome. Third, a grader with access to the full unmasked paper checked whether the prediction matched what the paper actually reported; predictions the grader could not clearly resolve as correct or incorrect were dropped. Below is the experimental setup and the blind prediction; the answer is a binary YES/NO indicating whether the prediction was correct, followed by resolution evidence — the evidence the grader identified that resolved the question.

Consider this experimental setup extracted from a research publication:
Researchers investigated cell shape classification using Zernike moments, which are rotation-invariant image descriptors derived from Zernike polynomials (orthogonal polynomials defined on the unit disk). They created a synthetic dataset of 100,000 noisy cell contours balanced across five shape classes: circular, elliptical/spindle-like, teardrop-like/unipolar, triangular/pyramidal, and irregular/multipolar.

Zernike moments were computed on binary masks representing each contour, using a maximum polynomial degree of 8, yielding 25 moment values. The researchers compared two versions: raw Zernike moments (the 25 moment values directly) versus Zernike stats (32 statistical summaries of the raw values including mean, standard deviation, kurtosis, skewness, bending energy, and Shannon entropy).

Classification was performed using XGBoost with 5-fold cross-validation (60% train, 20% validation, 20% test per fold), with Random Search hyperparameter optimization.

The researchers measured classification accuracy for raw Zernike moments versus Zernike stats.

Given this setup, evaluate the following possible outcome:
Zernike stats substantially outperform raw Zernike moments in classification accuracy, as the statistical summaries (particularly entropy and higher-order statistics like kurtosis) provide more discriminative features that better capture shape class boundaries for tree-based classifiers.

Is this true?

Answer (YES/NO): NO